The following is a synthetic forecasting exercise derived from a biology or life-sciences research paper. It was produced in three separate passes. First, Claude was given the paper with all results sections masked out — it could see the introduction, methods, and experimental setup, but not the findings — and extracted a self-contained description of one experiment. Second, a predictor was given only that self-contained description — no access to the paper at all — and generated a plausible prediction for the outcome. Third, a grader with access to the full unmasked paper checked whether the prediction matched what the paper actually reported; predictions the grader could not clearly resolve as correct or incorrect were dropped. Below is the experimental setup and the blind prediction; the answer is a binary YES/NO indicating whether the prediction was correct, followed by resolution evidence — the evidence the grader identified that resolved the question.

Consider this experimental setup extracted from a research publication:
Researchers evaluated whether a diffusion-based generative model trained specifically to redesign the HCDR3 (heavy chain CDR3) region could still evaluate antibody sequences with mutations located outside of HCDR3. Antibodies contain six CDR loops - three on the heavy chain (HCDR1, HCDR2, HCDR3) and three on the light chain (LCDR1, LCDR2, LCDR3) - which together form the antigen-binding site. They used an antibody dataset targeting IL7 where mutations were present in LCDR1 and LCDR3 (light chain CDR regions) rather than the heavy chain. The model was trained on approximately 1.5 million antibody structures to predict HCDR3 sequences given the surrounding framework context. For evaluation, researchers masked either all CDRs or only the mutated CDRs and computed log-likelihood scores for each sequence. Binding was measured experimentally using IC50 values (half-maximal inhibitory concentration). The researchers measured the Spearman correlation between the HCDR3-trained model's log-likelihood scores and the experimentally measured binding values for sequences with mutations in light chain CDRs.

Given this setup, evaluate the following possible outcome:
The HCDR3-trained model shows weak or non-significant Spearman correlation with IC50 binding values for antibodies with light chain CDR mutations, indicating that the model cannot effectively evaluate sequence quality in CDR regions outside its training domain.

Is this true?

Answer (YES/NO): NO